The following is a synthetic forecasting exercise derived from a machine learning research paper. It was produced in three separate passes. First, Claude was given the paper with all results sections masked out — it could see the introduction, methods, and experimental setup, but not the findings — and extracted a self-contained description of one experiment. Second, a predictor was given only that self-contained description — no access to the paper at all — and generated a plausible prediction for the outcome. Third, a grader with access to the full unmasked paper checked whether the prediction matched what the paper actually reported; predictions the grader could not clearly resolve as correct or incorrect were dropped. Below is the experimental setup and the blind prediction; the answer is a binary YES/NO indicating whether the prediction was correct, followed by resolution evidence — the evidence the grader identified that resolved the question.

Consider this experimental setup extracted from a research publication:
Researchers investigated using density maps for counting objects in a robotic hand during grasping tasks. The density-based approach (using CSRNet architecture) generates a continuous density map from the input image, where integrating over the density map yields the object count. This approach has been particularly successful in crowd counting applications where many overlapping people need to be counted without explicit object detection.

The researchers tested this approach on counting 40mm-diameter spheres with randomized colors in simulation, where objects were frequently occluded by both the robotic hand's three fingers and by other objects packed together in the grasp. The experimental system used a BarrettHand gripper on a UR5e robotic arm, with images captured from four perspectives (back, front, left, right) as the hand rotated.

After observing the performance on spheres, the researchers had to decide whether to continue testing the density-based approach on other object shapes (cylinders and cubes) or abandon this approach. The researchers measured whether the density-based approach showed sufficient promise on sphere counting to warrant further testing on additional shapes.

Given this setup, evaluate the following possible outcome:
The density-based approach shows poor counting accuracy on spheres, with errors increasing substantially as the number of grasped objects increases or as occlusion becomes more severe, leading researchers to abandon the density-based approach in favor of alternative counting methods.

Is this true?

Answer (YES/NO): YES